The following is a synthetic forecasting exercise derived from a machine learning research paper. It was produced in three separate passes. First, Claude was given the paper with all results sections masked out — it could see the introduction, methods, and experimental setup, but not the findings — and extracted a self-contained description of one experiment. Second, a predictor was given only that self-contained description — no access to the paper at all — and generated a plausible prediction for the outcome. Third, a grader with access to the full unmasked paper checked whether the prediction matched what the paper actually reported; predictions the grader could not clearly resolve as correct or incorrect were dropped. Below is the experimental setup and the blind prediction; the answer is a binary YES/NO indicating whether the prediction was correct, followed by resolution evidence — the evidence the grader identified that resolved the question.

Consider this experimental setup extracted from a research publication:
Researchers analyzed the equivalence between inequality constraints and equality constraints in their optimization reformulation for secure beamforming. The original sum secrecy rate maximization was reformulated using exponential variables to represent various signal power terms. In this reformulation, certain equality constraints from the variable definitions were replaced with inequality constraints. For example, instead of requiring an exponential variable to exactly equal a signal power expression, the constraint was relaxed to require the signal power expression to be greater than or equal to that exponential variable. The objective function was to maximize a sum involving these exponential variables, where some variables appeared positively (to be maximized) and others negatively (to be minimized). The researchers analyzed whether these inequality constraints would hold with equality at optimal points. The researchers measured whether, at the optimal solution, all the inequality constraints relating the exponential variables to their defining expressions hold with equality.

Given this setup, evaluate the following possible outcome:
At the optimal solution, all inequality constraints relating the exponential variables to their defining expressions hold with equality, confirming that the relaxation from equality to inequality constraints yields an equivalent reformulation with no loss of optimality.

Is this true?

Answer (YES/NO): YES